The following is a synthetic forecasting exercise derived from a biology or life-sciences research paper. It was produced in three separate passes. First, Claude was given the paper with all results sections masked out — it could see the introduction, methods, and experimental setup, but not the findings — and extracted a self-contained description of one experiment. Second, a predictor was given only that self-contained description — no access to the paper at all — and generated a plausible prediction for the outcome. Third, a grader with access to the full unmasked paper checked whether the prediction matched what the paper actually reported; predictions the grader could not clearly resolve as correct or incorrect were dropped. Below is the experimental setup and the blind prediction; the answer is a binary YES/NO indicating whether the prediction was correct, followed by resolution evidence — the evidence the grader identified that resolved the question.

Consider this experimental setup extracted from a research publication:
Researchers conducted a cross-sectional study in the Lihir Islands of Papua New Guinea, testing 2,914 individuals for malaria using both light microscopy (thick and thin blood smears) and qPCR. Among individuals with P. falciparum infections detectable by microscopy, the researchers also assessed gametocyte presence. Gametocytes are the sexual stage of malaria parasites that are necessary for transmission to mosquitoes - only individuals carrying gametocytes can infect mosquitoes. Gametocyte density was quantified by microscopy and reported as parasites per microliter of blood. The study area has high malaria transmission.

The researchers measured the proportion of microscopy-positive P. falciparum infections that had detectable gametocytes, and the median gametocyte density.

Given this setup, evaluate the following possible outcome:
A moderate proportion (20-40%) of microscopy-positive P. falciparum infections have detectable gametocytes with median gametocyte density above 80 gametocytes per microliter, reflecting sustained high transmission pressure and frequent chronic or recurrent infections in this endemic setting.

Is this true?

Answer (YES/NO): YES